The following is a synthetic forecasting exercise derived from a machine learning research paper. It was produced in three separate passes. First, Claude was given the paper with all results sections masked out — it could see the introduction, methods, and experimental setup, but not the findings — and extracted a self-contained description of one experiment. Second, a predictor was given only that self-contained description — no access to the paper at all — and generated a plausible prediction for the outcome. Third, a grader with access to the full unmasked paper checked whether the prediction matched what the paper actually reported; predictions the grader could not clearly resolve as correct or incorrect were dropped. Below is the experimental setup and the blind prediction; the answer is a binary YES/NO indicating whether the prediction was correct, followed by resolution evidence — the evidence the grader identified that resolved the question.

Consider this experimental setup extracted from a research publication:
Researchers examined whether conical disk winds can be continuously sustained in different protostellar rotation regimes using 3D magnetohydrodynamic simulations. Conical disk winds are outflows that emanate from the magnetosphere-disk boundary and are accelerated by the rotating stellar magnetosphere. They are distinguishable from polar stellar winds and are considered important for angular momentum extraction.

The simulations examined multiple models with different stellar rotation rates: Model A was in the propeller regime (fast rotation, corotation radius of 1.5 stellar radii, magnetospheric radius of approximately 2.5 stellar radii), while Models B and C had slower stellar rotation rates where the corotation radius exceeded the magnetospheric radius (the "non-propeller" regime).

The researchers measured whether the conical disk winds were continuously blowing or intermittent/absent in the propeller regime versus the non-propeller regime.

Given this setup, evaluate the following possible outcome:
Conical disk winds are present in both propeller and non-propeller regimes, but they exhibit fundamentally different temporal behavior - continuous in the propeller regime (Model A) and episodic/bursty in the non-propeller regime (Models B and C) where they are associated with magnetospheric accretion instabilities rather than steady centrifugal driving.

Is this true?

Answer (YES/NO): NO